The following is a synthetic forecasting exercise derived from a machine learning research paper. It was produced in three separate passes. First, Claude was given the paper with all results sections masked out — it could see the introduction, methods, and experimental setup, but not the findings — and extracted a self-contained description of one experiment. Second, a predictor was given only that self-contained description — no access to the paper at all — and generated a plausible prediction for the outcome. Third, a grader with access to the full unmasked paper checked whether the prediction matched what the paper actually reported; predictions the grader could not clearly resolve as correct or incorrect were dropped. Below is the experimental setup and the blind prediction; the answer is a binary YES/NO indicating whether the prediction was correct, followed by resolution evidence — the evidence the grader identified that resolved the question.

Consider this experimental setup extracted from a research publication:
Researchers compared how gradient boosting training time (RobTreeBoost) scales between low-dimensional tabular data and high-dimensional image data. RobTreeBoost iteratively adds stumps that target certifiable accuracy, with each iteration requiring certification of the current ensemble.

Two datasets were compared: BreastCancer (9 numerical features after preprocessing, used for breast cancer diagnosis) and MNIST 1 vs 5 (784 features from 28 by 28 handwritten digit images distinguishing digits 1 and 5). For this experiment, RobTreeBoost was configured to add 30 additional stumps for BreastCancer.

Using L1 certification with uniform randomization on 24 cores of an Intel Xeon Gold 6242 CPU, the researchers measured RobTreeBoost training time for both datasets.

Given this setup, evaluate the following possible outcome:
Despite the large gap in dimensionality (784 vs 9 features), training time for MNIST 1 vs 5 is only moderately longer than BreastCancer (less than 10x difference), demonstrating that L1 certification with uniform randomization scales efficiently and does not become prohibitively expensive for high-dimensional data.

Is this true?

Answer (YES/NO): NO